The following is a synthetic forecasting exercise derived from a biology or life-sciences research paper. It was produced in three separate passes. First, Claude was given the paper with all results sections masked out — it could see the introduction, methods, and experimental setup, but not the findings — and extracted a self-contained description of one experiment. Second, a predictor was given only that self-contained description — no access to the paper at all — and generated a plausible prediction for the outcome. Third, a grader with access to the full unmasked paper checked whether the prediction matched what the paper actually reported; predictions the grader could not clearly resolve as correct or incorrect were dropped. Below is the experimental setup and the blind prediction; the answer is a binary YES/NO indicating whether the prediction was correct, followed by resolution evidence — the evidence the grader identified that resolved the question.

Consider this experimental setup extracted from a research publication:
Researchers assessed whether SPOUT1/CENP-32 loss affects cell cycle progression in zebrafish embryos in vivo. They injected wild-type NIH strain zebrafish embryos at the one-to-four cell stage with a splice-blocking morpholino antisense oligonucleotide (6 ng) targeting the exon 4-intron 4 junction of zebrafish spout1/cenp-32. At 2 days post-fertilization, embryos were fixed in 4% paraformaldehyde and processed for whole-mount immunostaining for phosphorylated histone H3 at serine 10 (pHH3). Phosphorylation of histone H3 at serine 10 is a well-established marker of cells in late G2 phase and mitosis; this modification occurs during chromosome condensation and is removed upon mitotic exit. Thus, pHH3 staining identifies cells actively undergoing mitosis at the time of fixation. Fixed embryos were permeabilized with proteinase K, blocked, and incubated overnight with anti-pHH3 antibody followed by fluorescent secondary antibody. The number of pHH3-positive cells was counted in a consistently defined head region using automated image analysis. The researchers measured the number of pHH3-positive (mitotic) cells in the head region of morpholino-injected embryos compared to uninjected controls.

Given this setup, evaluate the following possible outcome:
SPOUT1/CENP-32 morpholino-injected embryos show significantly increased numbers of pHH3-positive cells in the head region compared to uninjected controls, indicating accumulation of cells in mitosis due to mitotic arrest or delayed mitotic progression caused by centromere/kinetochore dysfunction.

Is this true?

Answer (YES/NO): YES